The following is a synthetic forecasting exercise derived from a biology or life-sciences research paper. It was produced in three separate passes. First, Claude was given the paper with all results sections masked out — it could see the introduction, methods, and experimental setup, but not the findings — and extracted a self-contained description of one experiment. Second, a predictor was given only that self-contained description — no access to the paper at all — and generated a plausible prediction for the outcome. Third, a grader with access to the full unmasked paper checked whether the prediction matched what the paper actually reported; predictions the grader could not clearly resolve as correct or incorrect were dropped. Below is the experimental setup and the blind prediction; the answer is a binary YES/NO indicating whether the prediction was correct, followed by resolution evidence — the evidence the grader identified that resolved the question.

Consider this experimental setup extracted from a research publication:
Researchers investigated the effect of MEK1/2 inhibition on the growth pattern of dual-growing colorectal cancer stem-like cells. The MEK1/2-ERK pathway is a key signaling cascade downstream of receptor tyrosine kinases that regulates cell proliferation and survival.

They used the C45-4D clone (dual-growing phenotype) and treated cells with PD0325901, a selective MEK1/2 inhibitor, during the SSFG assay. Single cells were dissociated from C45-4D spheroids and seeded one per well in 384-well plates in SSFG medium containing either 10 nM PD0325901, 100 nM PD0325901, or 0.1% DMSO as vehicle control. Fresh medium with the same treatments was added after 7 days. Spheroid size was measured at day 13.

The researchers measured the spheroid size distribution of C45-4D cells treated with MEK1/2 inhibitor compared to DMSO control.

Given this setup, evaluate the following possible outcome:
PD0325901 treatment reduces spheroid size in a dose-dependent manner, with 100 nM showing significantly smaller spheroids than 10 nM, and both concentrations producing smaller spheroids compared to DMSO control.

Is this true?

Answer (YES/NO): NO